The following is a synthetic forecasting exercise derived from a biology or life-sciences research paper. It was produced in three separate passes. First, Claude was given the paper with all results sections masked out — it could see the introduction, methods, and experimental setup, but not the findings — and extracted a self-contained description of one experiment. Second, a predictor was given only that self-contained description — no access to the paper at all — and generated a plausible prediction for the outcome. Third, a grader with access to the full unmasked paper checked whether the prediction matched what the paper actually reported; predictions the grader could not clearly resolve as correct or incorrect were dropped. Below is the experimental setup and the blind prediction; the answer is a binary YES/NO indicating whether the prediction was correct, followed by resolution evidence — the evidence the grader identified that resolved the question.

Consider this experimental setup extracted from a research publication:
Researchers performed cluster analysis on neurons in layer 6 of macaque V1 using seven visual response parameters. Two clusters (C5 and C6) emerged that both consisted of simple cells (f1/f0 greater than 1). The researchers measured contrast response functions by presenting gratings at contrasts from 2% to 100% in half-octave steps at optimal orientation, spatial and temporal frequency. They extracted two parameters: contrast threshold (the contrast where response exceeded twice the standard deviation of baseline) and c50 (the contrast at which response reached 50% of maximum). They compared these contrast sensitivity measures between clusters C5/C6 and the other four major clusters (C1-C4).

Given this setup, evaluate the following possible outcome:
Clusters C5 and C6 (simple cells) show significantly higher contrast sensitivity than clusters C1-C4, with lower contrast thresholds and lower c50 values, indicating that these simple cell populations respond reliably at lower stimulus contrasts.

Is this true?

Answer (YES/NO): NO